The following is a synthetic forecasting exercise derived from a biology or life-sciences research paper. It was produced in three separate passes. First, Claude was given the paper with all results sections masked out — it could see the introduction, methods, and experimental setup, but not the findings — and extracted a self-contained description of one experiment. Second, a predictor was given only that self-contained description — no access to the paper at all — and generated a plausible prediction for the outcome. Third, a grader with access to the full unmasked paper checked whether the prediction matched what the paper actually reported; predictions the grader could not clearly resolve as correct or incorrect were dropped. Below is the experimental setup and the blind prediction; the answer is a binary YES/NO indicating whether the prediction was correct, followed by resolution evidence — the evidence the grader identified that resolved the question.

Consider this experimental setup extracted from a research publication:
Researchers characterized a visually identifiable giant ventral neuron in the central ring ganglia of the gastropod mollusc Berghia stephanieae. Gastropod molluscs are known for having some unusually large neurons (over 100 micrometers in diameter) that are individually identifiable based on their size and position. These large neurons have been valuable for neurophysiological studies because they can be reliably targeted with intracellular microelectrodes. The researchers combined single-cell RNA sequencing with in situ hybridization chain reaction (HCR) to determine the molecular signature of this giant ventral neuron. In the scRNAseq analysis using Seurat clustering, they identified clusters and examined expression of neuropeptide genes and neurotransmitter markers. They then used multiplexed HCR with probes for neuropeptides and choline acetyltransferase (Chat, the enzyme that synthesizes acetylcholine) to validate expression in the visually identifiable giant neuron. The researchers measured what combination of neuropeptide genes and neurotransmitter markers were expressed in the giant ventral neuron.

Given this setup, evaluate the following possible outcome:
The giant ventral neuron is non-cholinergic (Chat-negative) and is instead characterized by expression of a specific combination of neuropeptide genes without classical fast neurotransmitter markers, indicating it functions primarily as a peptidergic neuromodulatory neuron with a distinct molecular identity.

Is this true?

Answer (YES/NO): NO